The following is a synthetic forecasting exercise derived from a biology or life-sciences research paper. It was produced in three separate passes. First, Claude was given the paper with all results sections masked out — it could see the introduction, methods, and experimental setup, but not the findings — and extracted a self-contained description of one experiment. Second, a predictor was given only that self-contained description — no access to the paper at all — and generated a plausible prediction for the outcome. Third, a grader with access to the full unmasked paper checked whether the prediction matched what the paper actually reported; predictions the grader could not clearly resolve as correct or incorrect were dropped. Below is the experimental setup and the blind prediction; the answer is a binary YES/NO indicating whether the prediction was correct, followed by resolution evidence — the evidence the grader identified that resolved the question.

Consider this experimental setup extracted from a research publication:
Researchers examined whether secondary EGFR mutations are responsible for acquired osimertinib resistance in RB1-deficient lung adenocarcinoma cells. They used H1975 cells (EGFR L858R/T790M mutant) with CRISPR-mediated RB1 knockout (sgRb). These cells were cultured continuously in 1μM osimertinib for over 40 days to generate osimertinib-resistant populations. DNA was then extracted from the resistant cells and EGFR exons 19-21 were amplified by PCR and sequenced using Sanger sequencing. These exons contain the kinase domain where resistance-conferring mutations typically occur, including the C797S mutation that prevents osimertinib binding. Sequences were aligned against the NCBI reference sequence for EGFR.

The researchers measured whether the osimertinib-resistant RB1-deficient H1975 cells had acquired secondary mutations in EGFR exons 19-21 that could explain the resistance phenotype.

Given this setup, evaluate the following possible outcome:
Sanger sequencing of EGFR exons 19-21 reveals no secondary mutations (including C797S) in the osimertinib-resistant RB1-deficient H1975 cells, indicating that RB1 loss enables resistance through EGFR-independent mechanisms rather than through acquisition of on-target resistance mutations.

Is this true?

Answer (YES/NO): YES